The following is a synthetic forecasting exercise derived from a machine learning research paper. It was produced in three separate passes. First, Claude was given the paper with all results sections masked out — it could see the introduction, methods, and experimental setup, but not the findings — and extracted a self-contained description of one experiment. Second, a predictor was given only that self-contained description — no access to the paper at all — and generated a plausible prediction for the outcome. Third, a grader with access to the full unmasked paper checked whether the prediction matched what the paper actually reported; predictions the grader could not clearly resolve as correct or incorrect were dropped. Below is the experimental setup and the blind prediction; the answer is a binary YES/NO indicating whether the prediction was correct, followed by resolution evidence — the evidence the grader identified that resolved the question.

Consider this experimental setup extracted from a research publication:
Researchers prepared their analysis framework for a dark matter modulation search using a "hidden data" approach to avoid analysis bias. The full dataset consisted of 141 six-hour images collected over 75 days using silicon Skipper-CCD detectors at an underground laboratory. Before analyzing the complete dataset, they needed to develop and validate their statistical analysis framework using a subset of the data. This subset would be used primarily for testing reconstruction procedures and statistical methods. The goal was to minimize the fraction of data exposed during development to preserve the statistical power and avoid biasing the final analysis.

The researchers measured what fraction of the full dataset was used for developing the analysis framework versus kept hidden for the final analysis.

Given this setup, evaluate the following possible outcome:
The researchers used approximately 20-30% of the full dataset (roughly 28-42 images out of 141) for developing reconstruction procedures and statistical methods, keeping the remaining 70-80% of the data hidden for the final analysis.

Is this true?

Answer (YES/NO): NO